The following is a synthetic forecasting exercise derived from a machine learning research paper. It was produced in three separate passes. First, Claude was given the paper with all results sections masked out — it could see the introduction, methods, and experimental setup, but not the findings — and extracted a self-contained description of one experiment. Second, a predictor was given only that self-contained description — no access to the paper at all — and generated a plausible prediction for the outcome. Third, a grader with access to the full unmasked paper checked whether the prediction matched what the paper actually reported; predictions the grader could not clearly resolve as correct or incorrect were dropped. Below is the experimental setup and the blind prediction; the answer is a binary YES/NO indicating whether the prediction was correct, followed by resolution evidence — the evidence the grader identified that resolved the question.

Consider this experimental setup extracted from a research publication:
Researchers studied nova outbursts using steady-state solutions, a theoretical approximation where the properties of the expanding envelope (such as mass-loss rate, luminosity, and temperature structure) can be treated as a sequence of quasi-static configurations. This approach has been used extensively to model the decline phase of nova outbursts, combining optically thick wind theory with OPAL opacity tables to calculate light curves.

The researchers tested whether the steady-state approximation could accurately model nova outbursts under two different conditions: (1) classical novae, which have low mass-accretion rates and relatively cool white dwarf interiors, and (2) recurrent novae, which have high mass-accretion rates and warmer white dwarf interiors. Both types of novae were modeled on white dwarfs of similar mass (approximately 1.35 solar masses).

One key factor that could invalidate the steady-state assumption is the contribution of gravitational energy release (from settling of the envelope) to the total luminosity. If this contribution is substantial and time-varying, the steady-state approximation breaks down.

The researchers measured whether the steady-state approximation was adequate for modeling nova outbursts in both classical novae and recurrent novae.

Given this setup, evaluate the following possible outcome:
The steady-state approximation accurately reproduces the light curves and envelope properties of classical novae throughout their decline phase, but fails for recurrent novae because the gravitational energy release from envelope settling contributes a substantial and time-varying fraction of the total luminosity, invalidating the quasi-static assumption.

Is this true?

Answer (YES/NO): YES